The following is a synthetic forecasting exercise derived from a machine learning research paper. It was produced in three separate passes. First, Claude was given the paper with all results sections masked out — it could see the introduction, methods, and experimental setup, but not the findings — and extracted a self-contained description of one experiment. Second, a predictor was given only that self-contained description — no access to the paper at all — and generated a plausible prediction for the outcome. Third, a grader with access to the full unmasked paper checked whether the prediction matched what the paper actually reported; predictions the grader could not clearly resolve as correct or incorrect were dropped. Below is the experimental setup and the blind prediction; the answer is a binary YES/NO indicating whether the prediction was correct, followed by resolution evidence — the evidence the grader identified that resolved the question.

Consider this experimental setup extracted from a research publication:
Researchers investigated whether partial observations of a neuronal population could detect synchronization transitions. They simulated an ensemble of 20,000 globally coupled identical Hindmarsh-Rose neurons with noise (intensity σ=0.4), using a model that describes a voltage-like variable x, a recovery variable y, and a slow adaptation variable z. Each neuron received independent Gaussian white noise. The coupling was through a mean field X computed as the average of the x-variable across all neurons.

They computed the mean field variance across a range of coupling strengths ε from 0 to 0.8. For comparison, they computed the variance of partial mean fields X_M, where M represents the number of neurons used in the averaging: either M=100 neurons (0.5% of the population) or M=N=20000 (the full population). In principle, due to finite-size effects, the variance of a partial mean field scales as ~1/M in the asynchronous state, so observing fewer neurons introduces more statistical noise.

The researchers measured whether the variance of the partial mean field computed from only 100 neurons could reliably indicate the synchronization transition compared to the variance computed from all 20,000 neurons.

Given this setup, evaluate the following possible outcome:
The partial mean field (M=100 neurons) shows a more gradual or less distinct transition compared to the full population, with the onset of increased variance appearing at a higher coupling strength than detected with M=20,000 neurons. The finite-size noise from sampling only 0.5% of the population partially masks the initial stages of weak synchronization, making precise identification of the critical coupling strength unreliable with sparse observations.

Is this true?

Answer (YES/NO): NO